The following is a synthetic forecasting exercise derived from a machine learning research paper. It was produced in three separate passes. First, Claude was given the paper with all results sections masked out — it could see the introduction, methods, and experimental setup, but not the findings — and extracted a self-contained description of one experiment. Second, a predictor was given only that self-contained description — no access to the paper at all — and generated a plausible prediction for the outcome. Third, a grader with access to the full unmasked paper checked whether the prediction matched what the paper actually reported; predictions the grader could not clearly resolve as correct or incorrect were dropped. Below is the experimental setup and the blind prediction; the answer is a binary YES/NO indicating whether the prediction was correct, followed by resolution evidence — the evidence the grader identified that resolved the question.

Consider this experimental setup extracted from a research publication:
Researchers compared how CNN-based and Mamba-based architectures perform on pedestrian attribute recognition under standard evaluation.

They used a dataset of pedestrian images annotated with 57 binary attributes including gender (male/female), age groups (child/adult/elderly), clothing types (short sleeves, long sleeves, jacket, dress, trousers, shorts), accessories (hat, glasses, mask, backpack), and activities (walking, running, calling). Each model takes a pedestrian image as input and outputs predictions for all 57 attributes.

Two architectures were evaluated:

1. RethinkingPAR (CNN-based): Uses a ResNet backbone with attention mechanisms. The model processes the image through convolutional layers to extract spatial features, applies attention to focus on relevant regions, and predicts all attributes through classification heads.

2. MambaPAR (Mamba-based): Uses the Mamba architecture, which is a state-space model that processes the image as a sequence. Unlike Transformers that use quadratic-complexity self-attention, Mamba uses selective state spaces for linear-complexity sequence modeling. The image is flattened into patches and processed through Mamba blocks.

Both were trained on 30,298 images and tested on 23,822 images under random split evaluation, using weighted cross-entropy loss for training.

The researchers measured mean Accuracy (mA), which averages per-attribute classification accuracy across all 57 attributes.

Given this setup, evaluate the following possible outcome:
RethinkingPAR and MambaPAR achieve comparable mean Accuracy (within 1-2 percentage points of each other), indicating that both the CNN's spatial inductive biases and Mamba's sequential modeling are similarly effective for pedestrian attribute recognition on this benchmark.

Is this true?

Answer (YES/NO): YES